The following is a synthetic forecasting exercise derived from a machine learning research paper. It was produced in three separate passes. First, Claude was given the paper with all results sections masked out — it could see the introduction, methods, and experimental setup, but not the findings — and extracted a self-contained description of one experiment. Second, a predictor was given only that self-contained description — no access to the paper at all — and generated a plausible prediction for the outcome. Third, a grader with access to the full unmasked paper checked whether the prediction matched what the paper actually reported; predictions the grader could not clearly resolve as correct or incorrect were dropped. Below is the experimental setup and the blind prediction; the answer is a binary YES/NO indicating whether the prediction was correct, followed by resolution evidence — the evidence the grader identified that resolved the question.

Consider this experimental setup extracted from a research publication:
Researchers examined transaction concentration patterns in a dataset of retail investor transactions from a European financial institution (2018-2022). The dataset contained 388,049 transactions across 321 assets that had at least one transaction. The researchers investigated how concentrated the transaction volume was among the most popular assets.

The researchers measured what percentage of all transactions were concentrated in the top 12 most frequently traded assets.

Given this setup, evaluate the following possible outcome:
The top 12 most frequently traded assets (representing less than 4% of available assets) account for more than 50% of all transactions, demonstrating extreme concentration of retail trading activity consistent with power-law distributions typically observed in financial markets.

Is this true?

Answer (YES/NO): YES